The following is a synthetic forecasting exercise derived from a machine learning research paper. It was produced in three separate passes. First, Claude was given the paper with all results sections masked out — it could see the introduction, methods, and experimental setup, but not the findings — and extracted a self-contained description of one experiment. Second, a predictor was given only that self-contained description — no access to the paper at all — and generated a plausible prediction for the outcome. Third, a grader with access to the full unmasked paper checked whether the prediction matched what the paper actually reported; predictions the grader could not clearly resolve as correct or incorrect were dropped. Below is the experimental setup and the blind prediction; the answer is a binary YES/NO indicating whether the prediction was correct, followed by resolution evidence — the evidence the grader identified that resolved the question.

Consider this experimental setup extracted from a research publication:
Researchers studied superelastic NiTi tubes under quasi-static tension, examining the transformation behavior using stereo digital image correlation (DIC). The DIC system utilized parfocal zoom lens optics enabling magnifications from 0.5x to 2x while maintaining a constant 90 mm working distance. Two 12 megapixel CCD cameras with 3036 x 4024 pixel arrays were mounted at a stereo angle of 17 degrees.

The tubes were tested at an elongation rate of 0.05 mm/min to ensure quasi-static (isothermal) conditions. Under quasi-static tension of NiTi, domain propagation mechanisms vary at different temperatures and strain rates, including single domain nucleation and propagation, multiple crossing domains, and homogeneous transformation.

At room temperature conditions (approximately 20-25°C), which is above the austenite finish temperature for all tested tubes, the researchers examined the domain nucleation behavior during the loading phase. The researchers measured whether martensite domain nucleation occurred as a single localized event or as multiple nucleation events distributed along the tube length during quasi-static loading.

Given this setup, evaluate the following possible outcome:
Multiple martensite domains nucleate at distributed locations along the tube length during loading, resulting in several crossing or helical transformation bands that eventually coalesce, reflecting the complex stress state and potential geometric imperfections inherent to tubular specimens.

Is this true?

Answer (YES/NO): NO